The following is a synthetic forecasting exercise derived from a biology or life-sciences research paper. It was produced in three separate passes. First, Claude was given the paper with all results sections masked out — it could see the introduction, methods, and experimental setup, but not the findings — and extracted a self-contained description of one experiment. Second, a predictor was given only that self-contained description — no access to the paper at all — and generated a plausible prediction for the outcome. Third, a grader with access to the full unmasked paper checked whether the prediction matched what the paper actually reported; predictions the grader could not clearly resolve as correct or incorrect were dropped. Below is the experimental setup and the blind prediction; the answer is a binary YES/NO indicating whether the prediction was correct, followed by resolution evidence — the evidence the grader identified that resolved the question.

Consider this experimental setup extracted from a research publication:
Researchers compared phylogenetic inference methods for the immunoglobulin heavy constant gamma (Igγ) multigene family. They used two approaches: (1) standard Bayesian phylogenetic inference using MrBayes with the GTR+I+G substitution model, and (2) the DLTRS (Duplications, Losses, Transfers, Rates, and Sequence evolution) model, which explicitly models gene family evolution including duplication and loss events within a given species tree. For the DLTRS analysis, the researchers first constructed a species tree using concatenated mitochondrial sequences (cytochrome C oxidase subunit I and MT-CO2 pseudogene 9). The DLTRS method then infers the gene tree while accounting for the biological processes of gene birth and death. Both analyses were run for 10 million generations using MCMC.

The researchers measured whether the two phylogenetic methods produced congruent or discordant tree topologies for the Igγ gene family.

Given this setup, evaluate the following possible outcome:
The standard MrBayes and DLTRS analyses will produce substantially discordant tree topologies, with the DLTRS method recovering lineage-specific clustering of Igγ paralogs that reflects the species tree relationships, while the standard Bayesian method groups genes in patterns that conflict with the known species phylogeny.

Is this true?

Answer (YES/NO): NO